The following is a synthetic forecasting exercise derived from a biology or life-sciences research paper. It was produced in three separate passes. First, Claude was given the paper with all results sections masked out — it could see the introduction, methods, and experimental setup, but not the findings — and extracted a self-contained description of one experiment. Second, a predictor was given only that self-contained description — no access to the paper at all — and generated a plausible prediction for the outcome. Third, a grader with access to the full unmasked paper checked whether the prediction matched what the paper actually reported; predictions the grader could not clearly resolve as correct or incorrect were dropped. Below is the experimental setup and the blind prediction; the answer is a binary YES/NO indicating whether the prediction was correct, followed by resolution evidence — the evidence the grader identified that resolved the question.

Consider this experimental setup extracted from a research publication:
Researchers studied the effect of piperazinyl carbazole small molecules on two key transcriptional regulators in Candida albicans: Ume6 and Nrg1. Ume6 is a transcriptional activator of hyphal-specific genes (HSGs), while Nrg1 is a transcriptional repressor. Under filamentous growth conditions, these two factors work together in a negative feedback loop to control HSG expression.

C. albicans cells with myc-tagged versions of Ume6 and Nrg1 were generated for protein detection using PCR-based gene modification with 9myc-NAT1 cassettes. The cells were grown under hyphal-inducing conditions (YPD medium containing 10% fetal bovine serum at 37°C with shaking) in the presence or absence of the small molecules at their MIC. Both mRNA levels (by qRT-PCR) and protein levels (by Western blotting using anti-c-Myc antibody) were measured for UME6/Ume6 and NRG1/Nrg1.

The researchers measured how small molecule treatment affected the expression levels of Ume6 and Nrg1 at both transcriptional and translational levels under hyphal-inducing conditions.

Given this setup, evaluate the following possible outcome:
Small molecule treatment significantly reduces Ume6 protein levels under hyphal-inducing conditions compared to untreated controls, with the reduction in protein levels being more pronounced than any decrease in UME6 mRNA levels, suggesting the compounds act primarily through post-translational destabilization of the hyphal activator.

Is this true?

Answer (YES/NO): NO